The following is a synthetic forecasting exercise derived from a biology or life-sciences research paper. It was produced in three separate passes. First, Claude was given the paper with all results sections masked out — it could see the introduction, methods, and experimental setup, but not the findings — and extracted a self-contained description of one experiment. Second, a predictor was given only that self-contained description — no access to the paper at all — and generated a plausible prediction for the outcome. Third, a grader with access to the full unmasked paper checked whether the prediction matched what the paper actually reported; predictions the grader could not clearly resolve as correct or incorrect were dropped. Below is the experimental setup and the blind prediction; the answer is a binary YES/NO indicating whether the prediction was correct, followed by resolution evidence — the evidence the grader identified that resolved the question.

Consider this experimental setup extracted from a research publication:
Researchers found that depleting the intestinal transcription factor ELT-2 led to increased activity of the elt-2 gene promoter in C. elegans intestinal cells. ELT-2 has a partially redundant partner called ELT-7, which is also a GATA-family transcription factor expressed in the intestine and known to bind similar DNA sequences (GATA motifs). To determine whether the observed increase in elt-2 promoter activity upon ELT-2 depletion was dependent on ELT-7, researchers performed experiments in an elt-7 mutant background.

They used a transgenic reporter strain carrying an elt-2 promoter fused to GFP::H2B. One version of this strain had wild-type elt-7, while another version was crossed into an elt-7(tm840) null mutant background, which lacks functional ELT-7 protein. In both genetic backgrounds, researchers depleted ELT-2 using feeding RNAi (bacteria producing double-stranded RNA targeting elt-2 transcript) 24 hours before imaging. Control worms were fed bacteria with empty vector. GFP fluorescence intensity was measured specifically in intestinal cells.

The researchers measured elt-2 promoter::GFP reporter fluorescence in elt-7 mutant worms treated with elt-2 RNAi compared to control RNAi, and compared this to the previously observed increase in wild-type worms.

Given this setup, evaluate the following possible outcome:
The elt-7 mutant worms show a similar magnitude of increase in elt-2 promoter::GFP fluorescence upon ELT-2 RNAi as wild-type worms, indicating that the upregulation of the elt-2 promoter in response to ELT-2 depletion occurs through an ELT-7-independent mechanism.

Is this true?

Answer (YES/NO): NO